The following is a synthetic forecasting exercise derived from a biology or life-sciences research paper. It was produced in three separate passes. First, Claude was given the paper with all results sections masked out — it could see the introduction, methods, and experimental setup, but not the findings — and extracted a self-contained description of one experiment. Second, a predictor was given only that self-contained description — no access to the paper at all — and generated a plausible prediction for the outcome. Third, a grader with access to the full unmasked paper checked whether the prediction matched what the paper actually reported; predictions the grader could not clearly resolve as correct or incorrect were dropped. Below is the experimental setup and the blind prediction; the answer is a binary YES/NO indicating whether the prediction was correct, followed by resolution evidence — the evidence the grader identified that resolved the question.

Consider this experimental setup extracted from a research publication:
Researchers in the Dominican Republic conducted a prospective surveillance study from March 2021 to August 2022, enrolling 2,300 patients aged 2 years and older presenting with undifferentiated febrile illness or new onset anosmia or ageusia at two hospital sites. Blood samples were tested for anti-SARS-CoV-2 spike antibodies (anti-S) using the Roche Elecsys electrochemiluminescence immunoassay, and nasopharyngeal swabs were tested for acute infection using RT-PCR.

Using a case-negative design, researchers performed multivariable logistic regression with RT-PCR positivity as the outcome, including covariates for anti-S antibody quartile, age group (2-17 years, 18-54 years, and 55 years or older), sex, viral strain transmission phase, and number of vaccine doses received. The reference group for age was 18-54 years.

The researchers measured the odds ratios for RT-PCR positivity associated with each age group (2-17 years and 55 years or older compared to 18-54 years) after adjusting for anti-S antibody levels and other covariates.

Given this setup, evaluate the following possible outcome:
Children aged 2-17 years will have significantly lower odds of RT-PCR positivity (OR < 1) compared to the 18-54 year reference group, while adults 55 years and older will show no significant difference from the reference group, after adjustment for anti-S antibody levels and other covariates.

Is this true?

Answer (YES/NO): NO